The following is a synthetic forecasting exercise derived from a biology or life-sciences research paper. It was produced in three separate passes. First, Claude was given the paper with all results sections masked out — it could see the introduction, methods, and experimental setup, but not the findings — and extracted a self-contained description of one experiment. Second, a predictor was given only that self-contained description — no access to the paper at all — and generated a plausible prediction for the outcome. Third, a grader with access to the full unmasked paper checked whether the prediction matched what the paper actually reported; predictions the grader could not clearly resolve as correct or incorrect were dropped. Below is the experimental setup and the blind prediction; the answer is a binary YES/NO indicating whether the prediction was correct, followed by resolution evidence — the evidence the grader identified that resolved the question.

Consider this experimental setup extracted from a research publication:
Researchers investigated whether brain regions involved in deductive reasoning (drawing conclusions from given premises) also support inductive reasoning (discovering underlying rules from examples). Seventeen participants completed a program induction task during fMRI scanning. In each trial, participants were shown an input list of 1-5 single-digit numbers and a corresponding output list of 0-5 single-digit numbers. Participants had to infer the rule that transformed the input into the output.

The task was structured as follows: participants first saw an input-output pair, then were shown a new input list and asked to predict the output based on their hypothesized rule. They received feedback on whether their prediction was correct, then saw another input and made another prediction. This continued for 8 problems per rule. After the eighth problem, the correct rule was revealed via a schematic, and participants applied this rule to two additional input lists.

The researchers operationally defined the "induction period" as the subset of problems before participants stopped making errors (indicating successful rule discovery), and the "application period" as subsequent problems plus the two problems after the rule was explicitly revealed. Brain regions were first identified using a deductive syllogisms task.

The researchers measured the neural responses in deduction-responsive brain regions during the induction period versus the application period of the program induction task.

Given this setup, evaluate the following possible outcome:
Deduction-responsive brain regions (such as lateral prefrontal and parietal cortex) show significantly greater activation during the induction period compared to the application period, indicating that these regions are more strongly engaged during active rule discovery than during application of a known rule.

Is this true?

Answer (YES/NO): YES